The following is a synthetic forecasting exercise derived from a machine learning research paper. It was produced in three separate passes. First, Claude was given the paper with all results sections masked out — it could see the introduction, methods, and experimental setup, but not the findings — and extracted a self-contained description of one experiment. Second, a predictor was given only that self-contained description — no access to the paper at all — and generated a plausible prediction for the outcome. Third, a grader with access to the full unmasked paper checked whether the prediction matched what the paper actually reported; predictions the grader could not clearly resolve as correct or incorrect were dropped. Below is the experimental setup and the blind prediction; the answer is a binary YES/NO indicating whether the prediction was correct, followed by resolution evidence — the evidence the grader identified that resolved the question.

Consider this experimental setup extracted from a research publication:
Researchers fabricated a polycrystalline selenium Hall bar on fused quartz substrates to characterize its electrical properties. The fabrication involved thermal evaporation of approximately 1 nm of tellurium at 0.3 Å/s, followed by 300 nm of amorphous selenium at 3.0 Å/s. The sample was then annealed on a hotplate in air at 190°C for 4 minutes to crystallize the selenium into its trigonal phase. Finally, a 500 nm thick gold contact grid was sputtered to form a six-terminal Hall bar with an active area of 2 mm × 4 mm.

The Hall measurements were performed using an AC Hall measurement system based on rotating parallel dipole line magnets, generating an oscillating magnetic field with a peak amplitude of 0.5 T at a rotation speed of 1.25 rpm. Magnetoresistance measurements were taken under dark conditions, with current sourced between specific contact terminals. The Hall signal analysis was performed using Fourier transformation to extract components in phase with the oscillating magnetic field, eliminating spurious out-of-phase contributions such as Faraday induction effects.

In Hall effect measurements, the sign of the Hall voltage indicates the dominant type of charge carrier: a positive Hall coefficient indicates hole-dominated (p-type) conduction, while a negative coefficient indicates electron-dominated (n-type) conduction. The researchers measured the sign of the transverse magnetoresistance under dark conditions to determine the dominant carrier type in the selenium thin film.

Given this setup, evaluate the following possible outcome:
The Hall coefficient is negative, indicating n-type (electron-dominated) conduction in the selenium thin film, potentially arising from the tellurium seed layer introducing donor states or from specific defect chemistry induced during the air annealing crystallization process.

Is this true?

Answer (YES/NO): NO